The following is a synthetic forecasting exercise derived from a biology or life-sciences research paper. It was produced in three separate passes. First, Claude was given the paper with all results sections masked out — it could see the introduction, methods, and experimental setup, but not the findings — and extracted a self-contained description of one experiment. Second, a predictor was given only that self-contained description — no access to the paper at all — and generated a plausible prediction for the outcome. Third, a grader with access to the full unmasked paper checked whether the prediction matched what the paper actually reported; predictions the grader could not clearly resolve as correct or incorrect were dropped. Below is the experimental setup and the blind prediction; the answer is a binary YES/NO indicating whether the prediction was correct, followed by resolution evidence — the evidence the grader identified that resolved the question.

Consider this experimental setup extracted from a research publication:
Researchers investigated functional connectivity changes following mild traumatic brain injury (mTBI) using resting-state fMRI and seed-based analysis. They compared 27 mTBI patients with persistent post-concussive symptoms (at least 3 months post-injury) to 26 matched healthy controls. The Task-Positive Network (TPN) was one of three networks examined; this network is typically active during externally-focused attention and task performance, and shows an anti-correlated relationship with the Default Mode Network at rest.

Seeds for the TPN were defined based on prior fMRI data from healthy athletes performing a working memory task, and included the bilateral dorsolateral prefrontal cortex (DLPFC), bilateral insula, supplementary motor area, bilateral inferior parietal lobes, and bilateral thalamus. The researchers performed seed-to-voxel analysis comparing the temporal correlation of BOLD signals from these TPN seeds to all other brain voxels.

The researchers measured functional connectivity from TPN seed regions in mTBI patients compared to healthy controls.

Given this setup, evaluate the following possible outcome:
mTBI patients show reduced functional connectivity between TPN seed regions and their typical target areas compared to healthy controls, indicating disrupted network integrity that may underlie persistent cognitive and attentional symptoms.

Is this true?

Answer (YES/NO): NO